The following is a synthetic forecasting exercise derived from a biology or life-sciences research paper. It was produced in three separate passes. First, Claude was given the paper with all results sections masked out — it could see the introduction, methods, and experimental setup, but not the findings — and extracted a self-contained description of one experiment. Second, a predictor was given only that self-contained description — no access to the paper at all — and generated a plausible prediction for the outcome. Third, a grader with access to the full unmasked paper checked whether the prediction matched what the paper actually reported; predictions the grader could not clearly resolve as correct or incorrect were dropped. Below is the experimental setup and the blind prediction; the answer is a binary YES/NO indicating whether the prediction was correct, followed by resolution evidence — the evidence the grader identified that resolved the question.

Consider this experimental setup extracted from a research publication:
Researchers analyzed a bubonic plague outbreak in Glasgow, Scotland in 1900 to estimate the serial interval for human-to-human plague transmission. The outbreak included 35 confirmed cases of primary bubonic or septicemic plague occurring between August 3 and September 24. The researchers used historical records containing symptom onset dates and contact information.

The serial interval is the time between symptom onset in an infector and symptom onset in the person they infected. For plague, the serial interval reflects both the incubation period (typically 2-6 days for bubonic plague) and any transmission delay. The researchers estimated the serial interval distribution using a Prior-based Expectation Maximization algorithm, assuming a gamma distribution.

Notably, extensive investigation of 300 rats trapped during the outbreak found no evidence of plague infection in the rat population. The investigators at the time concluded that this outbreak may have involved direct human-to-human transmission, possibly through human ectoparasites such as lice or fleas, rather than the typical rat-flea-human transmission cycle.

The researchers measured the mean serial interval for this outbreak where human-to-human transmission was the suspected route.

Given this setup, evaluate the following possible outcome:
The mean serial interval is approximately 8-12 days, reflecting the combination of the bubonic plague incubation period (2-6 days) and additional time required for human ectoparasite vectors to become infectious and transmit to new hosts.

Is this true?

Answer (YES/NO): NO